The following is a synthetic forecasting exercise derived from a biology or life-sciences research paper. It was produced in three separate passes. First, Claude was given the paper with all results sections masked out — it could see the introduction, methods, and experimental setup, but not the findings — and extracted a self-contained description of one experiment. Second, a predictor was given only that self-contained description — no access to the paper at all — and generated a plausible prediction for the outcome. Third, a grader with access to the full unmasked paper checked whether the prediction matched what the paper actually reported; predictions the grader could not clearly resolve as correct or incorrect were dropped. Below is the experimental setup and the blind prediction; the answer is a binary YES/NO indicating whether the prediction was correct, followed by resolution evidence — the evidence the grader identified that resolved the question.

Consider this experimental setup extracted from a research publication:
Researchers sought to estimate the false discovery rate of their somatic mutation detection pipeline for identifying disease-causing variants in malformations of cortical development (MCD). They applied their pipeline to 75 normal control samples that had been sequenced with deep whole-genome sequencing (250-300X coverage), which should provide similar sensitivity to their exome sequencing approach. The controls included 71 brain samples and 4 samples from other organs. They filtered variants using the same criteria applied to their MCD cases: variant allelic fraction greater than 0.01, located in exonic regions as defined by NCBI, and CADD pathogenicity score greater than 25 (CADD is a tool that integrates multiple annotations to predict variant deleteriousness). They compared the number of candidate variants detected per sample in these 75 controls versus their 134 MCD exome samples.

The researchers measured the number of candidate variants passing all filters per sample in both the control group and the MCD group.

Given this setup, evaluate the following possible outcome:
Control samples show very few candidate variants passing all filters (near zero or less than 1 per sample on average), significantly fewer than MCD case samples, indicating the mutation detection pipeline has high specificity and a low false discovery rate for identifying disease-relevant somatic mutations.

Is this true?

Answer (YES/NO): YES